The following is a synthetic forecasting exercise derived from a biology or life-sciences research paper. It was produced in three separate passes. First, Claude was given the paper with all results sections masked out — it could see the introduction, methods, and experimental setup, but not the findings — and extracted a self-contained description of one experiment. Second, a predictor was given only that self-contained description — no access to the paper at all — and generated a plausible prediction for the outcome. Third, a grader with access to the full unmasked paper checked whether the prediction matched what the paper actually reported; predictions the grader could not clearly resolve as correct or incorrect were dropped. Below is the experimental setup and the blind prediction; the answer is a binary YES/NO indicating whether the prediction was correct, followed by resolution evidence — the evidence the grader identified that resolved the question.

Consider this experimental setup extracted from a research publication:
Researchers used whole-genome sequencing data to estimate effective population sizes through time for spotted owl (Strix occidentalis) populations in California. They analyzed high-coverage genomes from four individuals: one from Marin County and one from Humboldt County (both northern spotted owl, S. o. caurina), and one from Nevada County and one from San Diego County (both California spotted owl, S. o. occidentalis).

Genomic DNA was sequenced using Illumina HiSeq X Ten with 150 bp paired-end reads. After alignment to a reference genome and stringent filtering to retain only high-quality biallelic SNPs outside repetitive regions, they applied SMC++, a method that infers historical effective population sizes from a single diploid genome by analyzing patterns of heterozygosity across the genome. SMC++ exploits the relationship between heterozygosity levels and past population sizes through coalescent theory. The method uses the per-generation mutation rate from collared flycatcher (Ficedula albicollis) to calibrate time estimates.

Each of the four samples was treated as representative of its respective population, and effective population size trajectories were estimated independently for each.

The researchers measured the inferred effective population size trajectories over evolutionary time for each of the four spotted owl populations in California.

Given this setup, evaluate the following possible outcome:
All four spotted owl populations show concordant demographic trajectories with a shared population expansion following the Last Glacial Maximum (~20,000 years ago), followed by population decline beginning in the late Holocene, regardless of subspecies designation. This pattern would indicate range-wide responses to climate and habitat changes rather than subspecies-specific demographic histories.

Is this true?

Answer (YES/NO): NO